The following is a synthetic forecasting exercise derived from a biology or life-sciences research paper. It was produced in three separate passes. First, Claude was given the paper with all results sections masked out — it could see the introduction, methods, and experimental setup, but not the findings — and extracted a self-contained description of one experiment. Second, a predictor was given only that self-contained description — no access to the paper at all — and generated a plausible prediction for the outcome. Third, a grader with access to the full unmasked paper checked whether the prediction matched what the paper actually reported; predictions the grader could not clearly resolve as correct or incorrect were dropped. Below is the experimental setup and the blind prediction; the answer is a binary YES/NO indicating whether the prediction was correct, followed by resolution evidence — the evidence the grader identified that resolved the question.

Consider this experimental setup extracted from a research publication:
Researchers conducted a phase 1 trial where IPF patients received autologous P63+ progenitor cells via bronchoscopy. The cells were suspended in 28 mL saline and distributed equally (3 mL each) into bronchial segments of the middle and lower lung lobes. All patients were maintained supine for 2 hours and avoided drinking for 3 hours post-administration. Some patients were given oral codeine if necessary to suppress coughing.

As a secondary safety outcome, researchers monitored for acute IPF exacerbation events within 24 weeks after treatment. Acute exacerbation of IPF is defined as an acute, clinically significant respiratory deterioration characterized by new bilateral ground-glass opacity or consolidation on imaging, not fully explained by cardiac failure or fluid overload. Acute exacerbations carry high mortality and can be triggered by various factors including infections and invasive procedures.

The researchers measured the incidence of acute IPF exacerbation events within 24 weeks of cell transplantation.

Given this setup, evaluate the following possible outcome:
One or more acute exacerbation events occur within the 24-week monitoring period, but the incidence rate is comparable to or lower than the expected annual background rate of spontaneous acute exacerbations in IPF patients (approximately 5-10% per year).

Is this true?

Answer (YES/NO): NO